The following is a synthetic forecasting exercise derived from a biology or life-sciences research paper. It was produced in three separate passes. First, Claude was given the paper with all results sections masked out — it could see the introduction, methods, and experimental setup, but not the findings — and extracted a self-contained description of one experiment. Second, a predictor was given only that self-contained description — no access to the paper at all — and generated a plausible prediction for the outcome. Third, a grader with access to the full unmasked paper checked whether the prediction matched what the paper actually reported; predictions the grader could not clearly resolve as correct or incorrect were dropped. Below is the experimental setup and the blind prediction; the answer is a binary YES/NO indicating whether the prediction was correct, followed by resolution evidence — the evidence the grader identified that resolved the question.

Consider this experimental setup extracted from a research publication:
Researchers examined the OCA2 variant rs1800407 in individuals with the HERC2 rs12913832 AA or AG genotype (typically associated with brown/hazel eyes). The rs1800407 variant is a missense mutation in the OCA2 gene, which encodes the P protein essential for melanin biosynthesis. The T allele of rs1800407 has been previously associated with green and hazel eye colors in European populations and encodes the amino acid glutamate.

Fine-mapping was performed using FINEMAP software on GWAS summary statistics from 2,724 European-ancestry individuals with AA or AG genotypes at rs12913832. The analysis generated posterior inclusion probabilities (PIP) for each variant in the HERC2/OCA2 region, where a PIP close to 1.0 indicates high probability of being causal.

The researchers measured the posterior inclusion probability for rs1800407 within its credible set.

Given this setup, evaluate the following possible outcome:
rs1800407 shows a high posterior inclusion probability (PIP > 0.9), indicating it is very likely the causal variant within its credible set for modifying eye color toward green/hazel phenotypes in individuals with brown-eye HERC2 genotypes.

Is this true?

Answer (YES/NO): YES